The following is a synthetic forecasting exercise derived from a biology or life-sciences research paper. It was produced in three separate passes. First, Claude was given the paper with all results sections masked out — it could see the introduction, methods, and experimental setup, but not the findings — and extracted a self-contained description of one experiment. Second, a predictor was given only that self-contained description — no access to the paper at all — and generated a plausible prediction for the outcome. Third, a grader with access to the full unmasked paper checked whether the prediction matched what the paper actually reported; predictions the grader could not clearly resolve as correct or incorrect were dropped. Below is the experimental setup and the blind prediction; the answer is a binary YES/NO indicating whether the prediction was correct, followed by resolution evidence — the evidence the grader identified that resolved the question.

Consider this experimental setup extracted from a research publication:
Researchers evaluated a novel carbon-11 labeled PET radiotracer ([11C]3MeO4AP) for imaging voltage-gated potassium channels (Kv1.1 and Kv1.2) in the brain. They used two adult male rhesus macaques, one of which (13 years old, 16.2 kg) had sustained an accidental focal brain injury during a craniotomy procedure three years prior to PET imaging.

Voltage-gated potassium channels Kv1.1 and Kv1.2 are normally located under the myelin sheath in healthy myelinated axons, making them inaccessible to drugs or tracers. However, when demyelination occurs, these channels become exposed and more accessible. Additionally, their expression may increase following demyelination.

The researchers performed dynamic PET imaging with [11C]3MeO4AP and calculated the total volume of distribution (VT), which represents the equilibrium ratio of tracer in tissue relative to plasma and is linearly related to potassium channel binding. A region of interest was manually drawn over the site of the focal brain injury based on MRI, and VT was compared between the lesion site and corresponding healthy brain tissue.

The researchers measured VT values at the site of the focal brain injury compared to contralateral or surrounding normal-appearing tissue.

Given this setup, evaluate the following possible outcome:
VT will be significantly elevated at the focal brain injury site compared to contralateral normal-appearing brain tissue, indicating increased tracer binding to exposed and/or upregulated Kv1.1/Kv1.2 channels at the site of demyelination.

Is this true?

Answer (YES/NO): YES